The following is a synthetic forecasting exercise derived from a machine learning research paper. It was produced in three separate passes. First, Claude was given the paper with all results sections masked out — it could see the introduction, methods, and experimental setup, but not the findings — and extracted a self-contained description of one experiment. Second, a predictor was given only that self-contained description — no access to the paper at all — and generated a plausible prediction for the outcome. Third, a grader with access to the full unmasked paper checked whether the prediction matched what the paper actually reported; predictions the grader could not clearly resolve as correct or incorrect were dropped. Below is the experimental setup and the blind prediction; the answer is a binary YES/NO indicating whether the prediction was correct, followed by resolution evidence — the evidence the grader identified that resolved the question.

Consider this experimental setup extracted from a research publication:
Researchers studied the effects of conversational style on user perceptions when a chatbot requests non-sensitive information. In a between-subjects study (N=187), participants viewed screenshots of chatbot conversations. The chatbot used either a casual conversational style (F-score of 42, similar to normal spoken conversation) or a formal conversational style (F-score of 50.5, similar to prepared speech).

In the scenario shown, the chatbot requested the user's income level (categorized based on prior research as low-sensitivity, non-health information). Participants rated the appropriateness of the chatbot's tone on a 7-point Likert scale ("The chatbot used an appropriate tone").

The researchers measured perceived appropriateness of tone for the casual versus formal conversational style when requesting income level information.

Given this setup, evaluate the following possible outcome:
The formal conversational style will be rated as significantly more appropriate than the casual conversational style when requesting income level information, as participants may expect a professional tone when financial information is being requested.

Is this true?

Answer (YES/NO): NO